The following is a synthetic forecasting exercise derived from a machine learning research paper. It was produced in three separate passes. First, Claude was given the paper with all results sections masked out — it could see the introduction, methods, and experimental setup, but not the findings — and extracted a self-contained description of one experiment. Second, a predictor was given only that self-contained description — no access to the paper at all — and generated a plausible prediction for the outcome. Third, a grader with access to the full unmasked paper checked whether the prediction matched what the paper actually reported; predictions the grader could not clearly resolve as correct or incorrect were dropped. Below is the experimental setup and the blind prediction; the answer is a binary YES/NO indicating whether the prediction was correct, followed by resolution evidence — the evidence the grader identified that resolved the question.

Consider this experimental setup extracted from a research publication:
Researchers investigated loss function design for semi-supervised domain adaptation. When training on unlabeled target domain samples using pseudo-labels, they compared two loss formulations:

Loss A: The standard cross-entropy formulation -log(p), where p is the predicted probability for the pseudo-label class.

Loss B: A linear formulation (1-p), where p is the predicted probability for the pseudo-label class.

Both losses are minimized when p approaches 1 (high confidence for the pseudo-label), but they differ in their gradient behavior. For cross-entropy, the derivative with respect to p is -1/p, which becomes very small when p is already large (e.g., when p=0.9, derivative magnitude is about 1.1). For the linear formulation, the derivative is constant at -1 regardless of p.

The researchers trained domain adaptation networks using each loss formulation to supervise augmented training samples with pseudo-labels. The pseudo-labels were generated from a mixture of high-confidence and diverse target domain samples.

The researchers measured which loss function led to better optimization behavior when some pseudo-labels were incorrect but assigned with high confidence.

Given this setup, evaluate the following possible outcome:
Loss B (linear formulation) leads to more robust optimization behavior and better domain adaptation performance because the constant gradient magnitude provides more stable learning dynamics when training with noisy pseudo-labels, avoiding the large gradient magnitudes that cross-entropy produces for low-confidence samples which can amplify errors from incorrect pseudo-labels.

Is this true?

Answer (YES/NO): NO